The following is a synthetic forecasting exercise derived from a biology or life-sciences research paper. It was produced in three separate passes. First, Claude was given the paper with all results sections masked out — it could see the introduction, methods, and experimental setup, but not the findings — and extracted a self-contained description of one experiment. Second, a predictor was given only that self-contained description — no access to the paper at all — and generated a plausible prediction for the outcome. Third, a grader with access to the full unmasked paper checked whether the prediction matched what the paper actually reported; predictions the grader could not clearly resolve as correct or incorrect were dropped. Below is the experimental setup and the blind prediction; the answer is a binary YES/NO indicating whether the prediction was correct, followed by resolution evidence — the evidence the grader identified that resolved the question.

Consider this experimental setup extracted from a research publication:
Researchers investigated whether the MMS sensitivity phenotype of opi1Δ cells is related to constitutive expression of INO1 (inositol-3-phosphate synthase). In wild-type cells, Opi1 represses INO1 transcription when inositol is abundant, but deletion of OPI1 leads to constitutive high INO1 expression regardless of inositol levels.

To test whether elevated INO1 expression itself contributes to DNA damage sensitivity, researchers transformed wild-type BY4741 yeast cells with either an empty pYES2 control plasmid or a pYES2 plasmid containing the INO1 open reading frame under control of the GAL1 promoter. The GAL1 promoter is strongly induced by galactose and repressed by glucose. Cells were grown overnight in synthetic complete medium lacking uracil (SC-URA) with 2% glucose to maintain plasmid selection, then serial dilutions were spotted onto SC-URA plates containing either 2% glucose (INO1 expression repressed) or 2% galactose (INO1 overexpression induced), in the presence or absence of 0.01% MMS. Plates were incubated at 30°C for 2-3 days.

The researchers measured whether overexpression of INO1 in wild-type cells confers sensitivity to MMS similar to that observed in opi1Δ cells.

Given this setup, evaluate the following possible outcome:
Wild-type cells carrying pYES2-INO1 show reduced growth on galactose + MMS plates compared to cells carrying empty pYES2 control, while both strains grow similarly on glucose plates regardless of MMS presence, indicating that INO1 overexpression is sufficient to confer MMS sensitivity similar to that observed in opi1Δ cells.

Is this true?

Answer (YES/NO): NO